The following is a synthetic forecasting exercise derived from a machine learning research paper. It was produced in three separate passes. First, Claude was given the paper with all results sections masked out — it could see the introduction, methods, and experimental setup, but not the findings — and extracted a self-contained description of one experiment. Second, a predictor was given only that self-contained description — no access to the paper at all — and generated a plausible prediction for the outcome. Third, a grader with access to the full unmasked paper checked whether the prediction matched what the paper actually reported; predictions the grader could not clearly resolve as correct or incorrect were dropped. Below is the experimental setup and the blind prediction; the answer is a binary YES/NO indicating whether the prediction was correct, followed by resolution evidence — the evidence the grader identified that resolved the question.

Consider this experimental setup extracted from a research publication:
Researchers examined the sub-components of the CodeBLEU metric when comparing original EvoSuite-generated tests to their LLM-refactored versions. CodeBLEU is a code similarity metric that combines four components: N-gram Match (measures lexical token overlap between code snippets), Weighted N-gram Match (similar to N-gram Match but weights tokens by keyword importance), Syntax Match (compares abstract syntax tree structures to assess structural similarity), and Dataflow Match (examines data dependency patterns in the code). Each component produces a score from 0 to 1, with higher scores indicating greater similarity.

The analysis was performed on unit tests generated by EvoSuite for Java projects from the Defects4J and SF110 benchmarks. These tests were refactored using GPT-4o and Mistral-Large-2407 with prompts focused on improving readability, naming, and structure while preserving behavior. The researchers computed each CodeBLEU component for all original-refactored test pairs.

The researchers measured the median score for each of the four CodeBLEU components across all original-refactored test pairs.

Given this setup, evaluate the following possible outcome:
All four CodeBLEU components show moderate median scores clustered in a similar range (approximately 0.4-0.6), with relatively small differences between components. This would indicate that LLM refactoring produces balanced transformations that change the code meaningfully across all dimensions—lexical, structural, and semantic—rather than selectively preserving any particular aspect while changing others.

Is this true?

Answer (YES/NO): NO